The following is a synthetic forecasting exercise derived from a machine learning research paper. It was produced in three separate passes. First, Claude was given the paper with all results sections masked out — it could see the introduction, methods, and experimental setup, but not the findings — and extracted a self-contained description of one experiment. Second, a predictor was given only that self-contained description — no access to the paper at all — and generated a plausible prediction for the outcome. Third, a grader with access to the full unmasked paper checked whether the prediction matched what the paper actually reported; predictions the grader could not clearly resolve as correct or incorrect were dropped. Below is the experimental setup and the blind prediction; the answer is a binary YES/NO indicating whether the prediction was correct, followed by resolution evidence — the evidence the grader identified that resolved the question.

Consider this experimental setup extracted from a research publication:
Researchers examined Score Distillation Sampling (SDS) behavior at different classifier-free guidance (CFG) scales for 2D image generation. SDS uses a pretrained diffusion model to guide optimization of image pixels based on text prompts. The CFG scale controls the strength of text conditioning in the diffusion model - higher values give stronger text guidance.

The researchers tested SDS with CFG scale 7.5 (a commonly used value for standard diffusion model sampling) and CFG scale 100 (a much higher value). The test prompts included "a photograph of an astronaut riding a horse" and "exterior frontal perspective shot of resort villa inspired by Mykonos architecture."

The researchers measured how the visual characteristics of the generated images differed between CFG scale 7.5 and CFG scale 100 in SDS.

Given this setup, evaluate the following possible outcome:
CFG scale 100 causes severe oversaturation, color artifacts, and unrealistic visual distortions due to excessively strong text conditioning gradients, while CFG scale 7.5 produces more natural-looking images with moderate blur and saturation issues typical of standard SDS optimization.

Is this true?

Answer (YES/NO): NO